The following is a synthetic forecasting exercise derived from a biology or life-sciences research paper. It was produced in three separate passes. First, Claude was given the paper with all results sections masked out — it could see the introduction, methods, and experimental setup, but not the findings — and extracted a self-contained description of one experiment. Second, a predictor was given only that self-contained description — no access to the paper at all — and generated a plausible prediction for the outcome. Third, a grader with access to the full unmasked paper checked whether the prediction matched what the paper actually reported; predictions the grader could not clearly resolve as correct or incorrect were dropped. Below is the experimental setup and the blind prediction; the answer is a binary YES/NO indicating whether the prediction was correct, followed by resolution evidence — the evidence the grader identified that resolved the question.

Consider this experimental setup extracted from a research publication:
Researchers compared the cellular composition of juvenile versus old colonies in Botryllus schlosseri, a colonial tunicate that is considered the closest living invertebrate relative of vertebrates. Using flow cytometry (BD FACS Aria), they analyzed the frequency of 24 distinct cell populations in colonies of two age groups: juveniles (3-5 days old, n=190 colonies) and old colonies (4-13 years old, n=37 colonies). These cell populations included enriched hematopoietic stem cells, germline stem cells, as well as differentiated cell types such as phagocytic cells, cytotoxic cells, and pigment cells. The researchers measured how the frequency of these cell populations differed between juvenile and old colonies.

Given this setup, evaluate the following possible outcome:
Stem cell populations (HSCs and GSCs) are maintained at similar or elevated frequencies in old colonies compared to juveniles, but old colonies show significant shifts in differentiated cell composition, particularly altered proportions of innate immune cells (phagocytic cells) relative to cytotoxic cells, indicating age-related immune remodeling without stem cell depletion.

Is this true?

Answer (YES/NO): NO